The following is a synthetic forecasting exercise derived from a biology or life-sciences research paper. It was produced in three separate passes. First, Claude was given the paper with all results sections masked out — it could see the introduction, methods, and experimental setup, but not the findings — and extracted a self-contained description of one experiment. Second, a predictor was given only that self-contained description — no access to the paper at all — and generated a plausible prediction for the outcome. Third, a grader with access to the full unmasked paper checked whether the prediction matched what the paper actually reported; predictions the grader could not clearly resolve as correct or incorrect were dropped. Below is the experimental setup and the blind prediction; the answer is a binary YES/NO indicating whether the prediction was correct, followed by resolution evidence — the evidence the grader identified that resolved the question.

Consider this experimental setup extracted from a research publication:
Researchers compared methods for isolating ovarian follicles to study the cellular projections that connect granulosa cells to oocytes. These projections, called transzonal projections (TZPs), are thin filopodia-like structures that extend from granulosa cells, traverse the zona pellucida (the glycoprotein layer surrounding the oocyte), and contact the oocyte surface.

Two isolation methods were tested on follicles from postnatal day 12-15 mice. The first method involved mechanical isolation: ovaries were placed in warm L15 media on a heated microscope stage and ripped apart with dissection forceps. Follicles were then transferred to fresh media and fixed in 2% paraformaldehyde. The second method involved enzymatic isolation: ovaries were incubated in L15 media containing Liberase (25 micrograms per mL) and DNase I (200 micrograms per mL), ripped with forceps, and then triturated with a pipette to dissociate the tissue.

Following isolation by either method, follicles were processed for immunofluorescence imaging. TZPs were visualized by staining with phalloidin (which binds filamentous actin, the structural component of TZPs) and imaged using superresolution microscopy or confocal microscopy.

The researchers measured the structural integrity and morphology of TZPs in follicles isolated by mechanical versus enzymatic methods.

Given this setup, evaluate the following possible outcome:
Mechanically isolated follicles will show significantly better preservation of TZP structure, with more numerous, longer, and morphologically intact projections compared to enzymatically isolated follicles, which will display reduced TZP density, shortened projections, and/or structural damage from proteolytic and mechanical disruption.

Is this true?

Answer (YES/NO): YES